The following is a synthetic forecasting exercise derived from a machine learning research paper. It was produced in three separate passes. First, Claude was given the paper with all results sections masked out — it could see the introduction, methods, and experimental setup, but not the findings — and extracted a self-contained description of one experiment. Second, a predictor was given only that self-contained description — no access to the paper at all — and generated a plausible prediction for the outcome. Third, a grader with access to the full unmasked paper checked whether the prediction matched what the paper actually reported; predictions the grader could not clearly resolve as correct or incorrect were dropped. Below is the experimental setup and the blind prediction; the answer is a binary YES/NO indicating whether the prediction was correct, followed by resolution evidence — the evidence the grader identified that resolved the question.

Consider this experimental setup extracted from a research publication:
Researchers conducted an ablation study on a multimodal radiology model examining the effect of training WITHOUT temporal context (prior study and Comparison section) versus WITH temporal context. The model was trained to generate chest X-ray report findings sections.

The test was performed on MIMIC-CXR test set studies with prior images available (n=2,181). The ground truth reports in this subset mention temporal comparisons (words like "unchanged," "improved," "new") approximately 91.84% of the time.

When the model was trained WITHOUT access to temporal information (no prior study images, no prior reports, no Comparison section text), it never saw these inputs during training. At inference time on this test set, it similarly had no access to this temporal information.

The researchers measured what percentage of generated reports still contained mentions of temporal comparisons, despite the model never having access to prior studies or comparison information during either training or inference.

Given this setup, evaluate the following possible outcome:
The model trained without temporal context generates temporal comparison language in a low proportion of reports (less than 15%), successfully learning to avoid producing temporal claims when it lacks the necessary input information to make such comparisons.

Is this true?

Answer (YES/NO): NO